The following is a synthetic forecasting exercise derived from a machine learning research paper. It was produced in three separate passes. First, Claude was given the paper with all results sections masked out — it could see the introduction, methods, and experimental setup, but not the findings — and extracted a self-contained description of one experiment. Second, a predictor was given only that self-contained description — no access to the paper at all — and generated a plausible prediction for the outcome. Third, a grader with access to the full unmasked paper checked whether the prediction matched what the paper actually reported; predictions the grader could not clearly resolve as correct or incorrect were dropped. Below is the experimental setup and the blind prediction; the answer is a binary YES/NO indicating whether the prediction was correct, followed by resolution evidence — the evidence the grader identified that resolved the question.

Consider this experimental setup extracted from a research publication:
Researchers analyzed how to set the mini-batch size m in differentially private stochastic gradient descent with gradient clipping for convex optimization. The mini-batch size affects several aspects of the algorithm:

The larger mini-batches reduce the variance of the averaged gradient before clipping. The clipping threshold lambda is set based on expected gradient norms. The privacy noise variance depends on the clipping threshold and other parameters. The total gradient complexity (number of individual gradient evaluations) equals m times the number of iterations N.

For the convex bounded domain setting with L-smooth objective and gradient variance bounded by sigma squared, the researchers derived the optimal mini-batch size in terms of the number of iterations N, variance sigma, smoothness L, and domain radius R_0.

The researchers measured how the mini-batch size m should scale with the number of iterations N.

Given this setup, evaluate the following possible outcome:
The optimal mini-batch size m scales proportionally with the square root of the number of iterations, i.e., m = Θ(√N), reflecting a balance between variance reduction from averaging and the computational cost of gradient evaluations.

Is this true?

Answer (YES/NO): NO